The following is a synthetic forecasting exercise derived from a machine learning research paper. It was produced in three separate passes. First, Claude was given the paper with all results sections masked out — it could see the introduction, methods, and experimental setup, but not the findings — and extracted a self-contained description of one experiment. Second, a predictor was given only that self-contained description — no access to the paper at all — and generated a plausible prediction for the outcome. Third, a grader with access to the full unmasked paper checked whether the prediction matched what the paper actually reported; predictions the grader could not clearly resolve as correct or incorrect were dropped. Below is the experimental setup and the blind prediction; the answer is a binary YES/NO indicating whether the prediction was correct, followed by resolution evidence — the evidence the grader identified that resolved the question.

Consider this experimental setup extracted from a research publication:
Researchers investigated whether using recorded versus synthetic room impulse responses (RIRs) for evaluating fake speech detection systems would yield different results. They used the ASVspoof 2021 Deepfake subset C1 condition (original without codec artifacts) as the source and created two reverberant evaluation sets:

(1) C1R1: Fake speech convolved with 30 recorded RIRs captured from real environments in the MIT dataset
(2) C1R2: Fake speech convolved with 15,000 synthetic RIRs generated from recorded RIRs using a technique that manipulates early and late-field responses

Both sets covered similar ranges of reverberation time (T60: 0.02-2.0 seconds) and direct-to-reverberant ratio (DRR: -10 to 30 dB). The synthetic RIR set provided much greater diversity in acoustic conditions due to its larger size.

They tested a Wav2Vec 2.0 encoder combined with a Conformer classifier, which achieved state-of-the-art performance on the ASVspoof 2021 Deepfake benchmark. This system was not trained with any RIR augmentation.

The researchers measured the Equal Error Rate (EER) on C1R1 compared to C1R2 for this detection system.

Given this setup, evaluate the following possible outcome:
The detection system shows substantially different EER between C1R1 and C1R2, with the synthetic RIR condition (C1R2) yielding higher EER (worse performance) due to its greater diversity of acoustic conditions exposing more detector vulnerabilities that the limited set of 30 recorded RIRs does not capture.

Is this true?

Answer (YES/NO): NO